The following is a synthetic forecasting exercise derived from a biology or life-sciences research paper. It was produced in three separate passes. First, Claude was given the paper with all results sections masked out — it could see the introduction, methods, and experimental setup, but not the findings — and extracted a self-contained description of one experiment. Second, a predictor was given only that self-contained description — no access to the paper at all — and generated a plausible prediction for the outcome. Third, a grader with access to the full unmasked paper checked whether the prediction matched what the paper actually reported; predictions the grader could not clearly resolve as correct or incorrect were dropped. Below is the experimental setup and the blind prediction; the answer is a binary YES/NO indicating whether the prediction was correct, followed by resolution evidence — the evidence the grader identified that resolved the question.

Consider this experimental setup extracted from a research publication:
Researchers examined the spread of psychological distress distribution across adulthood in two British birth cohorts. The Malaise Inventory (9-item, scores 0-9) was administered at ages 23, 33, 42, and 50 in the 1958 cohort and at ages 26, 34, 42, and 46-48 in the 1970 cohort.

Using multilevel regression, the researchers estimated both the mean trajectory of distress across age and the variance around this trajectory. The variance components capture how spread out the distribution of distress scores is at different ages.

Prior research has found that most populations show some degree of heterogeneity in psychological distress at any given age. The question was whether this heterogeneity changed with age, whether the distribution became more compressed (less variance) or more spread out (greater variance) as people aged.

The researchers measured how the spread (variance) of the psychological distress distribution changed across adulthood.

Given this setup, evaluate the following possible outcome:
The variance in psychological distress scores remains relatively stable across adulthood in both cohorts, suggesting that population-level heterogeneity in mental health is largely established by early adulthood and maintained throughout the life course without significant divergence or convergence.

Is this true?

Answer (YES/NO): NO